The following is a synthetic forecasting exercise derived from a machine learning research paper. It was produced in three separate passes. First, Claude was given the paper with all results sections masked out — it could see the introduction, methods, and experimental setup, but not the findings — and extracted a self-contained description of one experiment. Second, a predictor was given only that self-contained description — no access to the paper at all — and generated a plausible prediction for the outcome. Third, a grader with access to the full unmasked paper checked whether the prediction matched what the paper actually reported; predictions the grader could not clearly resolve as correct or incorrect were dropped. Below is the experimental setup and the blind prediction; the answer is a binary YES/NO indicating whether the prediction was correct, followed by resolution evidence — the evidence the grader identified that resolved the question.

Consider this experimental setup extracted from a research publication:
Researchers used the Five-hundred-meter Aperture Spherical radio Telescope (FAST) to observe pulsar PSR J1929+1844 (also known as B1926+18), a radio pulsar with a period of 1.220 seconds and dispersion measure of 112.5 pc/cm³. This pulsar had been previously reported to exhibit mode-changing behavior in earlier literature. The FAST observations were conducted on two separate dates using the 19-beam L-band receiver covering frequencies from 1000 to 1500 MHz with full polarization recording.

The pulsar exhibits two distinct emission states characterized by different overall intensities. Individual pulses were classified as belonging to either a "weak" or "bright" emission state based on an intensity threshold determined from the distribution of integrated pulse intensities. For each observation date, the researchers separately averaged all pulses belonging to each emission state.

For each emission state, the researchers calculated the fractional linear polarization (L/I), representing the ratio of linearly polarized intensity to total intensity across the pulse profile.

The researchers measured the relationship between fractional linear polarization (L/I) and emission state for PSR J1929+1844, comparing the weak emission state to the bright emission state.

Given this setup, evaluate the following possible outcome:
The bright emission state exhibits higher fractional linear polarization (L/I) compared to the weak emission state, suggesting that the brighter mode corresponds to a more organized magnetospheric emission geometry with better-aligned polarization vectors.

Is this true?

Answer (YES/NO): YES